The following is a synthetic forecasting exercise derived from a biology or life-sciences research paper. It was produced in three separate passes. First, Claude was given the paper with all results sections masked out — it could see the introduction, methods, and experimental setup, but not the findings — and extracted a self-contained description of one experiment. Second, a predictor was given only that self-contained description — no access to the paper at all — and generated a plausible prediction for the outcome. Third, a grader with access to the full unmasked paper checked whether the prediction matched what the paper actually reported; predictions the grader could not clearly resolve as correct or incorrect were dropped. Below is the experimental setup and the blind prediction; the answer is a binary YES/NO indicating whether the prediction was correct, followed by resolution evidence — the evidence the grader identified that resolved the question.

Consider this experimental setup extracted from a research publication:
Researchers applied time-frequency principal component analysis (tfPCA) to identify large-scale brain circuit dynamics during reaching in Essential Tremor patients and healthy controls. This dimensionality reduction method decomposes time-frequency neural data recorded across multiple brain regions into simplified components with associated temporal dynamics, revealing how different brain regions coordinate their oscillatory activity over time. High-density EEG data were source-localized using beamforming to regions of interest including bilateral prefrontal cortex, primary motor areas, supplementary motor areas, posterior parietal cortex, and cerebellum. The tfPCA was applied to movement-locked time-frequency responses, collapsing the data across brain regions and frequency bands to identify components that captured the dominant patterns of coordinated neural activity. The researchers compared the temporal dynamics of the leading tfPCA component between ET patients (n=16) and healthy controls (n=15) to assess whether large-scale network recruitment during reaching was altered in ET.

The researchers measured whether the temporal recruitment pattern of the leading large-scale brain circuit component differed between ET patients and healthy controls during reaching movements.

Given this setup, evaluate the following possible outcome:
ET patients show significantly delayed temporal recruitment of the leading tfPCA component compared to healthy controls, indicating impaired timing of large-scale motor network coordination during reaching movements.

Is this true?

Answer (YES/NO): NO